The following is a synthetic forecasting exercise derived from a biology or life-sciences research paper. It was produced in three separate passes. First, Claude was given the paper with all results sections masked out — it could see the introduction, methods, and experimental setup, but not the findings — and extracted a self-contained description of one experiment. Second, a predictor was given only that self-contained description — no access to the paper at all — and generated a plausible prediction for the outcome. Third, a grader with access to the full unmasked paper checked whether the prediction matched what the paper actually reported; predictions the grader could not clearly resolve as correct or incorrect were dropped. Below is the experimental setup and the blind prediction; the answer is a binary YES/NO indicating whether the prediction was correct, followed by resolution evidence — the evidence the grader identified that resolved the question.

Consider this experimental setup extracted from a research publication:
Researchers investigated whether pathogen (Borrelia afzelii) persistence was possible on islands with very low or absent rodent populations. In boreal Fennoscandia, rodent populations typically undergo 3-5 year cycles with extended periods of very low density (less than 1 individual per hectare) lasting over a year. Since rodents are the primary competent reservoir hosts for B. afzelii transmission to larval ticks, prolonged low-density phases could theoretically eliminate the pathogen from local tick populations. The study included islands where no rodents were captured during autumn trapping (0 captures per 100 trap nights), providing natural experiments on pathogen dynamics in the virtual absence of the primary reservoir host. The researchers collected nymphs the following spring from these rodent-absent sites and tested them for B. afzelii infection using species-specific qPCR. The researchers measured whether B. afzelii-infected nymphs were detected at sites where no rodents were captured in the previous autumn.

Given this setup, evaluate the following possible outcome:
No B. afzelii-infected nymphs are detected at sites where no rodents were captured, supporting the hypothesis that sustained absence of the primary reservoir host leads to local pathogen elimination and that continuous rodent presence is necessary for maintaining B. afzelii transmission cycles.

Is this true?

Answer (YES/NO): NO